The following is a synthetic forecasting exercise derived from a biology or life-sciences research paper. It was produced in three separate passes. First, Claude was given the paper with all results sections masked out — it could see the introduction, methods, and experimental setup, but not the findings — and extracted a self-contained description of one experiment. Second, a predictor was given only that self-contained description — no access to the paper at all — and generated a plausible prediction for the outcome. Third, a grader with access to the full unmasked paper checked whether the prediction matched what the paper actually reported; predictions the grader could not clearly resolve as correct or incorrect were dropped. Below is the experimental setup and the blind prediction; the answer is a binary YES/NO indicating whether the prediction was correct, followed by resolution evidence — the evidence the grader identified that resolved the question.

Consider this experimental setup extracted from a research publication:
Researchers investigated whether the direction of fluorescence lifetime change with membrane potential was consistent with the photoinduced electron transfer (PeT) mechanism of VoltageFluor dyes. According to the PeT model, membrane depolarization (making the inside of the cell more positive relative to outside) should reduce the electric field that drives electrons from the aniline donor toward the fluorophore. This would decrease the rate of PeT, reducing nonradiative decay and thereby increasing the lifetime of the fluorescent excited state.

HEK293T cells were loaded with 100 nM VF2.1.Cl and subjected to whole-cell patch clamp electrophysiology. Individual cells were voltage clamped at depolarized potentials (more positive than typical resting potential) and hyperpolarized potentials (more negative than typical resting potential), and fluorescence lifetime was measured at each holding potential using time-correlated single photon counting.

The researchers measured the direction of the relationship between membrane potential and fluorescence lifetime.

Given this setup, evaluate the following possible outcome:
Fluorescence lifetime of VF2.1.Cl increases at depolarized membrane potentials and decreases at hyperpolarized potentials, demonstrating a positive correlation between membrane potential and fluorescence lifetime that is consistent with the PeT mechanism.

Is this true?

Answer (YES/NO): YES